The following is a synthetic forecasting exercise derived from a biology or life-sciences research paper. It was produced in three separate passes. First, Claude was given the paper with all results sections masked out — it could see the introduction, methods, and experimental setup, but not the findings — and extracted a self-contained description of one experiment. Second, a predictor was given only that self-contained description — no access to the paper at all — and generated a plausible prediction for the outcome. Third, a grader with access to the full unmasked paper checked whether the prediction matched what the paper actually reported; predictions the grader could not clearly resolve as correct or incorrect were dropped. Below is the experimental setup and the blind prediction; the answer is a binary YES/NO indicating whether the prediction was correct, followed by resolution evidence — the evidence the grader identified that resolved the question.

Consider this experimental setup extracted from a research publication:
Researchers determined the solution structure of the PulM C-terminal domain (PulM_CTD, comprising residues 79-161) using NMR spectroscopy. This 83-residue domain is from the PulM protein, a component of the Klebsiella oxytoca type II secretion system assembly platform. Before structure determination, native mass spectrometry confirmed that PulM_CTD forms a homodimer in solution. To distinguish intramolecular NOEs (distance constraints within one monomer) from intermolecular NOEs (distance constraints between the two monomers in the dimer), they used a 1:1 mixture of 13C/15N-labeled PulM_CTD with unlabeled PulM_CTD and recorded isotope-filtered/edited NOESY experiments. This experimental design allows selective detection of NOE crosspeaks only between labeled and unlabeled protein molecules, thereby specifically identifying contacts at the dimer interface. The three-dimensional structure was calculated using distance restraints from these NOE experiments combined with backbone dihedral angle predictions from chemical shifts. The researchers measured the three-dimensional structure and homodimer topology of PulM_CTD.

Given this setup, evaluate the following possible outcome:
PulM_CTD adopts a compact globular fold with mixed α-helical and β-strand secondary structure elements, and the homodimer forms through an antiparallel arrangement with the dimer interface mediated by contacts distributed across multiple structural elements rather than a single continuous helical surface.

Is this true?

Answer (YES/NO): YES